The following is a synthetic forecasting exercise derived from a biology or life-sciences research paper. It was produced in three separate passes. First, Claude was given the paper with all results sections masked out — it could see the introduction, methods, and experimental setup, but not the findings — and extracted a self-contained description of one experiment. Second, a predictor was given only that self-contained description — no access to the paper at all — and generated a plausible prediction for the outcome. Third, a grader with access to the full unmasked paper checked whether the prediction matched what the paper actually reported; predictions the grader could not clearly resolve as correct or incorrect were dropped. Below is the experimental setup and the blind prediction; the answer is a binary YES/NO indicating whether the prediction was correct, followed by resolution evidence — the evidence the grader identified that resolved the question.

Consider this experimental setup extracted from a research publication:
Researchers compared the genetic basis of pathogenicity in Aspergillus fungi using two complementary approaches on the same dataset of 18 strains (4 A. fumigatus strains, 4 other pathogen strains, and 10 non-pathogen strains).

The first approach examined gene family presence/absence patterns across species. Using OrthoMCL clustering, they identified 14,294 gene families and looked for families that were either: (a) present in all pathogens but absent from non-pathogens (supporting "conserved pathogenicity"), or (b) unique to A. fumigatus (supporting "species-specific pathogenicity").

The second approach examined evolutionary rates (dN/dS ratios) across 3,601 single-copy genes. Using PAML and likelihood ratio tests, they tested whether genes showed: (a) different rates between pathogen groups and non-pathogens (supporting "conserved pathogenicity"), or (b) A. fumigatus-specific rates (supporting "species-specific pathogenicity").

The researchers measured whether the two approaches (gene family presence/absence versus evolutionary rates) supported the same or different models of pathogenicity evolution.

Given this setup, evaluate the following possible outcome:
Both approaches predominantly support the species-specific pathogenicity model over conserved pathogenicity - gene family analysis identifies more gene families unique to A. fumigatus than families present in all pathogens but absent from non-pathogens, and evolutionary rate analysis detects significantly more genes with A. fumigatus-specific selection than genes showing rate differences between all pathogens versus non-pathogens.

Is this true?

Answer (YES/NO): NO